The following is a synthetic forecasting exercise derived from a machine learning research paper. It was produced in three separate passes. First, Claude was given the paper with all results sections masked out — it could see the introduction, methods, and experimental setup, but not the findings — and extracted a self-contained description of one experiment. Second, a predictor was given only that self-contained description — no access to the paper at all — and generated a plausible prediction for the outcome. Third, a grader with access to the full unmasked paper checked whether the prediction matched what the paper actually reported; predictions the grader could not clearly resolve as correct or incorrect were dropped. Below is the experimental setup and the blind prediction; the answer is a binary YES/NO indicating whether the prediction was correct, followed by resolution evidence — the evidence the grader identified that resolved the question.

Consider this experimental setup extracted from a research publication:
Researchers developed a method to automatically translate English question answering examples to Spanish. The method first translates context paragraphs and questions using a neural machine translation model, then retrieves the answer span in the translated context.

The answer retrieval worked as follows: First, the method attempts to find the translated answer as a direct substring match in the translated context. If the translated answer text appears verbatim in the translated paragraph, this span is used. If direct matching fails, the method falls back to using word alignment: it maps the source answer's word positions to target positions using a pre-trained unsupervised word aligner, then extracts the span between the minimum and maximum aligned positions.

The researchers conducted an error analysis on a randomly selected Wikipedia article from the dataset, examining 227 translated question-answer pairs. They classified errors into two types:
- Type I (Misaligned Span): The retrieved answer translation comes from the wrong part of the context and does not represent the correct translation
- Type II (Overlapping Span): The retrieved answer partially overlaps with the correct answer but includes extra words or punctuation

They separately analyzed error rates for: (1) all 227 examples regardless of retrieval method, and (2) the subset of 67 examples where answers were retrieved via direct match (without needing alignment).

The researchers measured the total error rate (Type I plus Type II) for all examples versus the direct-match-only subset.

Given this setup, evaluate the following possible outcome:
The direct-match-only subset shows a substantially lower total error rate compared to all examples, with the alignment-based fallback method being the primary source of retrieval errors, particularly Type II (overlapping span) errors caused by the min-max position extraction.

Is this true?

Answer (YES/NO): YES